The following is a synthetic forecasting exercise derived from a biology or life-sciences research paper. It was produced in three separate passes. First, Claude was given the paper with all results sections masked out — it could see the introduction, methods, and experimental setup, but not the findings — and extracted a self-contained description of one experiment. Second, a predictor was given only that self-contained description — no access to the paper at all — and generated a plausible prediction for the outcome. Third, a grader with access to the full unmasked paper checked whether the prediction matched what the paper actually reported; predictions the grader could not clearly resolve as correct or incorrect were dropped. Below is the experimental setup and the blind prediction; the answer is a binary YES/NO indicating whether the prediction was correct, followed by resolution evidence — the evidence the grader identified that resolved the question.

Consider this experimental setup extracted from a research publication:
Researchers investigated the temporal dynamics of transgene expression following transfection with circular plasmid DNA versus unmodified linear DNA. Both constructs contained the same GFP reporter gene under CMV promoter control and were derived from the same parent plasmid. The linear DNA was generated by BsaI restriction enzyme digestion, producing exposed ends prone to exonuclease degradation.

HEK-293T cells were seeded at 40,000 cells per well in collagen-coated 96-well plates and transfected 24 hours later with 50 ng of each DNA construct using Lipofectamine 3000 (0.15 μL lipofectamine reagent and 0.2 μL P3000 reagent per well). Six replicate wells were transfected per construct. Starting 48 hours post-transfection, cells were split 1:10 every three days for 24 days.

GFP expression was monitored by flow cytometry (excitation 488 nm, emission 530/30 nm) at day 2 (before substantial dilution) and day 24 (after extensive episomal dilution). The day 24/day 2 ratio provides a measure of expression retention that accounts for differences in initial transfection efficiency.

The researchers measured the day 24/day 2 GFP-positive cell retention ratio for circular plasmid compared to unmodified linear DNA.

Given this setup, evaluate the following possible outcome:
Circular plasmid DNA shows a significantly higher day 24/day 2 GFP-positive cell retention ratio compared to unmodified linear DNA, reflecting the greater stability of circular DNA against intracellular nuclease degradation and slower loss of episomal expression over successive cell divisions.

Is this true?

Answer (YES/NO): NO